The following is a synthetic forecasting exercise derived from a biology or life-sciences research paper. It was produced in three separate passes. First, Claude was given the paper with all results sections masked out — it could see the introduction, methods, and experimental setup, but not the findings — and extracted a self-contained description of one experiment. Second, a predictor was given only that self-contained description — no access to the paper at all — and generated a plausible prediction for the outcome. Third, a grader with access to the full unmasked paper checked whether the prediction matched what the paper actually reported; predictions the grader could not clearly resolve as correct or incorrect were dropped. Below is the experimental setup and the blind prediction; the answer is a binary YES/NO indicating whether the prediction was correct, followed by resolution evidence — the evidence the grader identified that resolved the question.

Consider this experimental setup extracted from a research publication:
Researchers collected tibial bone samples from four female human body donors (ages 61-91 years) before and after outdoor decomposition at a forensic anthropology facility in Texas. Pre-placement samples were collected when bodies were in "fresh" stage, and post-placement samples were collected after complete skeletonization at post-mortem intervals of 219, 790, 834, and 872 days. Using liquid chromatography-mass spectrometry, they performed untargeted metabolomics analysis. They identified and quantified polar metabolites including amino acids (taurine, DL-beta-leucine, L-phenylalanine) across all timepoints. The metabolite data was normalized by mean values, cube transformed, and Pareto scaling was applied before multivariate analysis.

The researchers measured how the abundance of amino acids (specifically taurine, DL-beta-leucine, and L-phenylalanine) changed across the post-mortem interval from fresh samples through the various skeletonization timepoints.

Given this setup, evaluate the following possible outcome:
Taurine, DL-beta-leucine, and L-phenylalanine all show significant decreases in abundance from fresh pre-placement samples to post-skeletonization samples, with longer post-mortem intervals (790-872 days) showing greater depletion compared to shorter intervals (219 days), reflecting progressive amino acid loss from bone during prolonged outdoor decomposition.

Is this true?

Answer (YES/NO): NO